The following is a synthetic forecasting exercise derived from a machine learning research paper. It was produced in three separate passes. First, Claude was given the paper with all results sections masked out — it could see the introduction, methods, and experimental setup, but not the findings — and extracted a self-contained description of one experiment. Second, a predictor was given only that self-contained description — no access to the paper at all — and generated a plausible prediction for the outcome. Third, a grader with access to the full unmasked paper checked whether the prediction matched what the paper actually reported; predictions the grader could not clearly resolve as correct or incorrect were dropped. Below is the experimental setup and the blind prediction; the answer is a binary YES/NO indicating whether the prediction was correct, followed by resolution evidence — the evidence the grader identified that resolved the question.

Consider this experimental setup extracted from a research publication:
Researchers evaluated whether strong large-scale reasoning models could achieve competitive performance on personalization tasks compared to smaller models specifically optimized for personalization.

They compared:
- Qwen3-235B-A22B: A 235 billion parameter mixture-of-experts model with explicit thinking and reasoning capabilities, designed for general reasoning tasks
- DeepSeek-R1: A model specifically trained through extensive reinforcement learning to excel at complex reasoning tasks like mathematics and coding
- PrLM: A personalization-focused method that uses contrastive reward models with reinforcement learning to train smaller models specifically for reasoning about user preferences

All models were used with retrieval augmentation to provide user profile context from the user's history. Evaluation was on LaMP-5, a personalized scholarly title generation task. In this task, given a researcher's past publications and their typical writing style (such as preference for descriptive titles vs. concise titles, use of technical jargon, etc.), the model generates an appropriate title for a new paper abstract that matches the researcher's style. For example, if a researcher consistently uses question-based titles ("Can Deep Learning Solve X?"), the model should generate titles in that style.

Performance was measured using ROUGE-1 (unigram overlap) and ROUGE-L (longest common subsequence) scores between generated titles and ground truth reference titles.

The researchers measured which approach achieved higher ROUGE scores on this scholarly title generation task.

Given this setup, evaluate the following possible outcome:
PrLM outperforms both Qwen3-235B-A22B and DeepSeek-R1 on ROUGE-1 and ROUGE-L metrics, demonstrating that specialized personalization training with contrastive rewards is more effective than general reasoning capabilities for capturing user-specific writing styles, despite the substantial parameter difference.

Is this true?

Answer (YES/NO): YES